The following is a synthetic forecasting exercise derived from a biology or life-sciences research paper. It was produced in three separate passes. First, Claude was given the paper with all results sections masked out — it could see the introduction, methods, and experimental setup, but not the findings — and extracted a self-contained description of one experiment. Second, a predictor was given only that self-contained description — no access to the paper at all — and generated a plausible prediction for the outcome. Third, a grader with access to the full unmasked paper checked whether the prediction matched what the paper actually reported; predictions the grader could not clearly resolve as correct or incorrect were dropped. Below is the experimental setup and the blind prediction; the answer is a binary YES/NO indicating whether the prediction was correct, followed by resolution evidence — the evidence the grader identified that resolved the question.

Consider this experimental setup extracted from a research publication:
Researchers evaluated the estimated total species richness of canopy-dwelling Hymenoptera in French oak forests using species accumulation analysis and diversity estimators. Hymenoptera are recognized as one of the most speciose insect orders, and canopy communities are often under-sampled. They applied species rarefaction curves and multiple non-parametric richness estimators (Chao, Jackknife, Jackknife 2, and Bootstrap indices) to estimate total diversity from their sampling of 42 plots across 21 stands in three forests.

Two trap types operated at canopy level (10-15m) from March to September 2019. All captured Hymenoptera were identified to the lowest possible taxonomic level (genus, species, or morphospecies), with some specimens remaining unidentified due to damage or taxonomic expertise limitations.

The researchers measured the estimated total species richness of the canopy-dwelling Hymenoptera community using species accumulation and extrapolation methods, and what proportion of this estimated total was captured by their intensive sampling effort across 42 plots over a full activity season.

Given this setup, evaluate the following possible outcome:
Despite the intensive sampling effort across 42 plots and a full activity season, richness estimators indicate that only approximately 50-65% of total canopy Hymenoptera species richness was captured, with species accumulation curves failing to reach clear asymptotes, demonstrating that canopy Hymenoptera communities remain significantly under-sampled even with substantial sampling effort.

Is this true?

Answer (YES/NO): NO